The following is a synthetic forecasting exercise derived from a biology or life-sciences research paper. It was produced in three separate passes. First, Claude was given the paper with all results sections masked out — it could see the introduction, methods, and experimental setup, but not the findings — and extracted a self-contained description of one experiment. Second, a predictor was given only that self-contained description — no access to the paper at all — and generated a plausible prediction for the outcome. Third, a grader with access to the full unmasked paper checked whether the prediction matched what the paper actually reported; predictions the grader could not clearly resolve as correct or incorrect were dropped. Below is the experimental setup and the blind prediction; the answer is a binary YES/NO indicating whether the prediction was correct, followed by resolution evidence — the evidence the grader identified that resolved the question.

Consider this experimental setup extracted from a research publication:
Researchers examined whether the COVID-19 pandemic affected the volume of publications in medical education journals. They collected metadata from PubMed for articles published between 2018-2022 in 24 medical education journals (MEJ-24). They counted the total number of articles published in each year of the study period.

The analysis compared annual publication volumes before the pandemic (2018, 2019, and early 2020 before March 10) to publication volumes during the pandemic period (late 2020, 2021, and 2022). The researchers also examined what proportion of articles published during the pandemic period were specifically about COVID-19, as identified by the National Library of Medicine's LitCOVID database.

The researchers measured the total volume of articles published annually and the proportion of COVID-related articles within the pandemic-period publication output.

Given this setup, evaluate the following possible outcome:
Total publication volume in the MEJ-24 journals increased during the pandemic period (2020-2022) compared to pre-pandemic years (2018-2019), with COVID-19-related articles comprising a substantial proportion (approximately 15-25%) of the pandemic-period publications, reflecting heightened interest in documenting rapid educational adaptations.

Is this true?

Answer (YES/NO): YES